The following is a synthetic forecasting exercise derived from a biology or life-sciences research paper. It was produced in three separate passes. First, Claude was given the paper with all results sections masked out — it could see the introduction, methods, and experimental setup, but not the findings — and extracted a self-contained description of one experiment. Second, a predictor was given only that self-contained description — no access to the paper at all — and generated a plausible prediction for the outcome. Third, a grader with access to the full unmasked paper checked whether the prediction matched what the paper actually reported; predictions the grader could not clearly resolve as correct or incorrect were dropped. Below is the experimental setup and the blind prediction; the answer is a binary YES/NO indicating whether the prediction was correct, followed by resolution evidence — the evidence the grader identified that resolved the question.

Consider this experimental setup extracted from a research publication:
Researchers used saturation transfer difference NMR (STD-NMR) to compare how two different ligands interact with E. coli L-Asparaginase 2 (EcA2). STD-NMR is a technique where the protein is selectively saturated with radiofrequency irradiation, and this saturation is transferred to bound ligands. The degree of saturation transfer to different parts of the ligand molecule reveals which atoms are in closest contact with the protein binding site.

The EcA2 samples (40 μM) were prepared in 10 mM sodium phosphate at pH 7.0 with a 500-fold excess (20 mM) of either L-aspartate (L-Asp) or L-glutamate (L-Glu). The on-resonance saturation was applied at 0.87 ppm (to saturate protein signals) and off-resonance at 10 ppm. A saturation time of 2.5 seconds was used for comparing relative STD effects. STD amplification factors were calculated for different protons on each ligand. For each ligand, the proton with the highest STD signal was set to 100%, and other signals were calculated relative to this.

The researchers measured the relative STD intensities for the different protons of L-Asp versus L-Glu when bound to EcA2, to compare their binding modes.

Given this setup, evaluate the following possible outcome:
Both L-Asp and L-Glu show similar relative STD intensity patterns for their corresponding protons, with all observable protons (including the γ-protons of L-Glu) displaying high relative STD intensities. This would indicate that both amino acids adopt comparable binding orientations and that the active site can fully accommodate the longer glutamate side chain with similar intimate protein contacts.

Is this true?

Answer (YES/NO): NO